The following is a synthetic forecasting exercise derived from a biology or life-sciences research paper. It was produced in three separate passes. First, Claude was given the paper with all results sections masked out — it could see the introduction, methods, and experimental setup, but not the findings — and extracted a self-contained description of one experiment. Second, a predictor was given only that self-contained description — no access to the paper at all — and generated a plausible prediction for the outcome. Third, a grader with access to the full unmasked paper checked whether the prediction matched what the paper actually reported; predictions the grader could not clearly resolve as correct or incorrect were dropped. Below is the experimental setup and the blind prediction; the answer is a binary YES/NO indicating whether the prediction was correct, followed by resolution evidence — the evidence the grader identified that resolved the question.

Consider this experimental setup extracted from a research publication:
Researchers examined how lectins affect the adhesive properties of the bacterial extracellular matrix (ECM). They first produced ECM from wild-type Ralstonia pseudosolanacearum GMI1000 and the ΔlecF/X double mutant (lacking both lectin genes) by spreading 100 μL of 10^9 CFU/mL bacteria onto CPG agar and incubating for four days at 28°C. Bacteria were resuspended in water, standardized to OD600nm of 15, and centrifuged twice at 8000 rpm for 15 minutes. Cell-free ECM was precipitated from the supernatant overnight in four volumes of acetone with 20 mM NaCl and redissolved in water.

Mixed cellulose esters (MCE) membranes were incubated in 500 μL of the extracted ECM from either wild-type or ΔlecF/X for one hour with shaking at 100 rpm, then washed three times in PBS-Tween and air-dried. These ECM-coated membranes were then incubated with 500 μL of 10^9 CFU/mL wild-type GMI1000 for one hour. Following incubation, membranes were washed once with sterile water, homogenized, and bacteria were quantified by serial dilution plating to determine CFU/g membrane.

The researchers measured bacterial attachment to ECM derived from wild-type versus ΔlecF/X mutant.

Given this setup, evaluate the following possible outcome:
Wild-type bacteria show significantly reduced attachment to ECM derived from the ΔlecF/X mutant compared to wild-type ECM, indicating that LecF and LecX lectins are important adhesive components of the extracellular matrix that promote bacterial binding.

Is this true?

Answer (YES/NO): NO